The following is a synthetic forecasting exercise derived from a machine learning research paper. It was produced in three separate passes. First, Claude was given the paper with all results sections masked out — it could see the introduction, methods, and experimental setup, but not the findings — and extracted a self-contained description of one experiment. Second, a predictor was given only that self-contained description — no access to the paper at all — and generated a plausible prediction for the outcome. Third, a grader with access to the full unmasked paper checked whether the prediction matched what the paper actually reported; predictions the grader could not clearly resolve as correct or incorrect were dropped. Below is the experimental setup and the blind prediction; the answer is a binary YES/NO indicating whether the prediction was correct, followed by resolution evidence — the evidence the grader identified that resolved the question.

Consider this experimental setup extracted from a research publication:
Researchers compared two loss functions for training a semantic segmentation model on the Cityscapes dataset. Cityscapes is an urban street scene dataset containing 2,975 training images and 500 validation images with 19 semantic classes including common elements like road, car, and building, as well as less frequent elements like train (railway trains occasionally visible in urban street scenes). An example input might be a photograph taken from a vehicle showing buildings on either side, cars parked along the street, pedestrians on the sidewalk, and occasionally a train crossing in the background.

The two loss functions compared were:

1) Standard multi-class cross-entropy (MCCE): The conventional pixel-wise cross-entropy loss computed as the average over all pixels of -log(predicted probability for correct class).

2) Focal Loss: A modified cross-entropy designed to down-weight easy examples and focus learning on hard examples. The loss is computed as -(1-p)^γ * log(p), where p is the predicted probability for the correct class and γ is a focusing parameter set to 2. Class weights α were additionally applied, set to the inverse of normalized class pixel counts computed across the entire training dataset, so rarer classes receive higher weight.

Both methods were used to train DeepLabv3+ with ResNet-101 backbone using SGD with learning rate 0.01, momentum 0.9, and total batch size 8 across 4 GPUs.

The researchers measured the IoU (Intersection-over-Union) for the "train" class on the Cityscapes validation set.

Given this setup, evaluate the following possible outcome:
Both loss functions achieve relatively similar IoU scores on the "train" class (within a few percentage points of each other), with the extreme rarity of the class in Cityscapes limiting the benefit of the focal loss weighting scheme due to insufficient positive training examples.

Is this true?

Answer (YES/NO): NO